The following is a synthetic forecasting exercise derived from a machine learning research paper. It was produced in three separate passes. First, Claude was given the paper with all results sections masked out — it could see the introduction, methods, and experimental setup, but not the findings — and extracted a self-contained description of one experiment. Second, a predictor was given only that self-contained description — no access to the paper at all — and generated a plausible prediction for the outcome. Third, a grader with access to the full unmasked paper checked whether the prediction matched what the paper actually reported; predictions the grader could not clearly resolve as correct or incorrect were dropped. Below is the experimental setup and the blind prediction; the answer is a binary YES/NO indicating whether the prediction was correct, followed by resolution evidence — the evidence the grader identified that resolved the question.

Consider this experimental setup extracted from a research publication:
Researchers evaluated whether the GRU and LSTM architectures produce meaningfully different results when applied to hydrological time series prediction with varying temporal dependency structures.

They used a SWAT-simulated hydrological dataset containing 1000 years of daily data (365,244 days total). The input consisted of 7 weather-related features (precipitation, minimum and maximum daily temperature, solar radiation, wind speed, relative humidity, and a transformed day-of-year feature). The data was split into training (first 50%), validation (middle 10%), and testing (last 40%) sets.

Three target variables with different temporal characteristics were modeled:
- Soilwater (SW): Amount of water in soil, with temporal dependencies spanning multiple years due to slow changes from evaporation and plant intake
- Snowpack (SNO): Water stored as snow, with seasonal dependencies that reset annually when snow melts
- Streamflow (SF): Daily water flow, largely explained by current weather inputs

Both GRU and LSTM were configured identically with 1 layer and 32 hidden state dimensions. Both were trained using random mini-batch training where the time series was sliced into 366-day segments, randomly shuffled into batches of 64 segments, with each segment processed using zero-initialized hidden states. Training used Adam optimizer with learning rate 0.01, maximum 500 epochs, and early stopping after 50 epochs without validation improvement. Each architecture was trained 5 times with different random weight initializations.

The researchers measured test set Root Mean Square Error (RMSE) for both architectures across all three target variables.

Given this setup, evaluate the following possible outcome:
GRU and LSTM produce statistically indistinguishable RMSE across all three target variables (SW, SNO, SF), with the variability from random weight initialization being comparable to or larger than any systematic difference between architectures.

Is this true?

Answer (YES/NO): NO